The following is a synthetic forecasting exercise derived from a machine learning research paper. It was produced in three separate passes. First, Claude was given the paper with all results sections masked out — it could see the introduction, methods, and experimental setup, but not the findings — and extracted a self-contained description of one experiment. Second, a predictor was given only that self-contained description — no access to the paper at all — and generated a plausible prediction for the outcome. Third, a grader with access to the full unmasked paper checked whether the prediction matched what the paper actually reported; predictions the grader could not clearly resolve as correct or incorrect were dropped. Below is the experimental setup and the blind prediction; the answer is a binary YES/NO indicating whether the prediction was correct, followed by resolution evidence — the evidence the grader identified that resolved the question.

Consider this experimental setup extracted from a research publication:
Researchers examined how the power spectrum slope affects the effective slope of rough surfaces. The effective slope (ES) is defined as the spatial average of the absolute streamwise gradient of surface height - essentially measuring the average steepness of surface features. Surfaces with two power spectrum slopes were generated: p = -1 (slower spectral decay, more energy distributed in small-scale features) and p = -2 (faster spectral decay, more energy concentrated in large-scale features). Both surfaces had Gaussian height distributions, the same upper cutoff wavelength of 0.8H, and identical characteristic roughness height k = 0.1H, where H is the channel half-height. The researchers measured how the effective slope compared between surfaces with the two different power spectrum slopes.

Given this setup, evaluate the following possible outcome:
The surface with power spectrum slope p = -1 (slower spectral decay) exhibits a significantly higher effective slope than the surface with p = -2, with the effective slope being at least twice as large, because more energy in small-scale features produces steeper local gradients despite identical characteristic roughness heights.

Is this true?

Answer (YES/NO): NO